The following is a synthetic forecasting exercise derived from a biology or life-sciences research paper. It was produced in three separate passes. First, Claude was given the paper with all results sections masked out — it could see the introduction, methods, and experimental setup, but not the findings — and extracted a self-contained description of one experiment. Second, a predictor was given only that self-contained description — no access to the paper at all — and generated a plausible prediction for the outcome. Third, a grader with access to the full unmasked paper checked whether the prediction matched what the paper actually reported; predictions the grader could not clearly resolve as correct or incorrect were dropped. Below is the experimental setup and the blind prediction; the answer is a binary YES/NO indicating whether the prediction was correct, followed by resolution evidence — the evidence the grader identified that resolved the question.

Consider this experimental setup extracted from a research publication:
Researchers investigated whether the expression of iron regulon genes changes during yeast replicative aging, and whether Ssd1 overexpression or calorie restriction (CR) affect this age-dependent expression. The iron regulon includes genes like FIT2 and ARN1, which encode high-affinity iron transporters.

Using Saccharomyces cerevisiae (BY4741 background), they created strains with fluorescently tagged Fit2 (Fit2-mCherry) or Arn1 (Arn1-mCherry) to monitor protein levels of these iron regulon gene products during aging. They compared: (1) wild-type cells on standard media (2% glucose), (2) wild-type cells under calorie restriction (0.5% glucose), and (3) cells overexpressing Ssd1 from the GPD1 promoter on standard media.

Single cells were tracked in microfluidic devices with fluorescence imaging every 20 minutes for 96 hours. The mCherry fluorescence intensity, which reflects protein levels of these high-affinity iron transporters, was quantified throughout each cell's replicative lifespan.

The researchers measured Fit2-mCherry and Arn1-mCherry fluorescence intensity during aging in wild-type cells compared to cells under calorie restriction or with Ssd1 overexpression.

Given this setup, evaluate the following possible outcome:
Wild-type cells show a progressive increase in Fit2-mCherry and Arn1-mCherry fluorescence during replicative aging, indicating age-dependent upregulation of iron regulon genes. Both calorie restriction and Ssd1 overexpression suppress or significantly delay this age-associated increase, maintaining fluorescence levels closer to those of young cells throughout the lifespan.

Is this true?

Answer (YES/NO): YES